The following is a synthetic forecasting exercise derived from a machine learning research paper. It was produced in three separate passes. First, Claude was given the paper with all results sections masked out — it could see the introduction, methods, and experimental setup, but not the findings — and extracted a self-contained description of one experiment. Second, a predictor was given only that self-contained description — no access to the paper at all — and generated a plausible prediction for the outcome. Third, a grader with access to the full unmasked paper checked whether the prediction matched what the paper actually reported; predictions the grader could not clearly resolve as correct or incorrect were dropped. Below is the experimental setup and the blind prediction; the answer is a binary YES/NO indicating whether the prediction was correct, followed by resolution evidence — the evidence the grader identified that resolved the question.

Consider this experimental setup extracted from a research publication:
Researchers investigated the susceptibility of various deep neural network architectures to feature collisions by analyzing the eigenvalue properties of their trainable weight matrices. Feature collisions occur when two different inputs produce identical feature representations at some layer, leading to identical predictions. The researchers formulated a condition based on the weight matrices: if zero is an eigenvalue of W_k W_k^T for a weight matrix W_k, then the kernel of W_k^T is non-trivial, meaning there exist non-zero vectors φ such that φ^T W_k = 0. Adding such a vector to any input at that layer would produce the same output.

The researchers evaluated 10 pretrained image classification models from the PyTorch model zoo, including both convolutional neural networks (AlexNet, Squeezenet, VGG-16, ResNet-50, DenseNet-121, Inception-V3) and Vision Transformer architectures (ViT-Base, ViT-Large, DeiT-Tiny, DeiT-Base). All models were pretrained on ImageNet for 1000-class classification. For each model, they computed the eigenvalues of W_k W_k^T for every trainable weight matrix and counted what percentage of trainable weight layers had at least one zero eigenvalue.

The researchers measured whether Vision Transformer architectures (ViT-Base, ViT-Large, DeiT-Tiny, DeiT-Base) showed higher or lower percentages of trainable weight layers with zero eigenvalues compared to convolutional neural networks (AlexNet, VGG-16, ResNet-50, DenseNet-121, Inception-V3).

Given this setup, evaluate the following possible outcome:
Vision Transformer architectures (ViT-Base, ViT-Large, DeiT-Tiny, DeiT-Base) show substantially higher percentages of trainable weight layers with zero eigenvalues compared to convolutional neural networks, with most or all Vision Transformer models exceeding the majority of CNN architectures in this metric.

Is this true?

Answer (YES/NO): NO